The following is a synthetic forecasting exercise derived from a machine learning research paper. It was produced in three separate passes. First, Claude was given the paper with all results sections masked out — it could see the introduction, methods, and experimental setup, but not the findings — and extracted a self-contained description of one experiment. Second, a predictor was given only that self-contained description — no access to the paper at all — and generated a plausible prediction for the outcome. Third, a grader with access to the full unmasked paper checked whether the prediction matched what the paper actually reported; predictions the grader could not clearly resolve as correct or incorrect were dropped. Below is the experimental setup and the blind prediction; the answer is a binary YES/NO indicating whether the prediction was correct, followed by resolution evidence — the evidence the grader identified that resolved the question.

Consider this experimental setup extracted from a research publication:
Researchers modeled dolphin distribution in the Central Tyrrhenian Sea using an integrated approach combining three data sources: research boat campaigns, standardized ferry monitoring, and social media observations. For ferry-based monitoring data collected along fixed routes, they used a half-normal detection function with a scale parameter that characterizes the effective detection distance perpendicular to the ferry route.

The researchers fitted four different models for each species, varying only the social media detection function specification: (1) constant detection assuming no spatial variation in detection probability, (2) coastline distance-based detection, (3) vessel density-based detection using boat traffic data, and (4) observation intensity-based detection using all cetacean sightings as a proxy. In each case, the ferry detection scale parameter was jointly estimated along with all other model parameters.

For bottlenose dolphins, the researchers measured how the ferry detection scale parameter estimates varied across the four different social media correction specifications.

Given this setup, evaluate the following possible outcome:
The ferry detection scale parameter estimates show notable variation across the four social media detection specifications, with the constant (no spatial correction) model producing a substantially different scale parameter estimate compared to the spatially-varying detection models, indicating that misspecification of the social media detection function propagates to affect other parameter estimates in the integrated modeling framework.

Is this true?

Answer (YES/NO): YES